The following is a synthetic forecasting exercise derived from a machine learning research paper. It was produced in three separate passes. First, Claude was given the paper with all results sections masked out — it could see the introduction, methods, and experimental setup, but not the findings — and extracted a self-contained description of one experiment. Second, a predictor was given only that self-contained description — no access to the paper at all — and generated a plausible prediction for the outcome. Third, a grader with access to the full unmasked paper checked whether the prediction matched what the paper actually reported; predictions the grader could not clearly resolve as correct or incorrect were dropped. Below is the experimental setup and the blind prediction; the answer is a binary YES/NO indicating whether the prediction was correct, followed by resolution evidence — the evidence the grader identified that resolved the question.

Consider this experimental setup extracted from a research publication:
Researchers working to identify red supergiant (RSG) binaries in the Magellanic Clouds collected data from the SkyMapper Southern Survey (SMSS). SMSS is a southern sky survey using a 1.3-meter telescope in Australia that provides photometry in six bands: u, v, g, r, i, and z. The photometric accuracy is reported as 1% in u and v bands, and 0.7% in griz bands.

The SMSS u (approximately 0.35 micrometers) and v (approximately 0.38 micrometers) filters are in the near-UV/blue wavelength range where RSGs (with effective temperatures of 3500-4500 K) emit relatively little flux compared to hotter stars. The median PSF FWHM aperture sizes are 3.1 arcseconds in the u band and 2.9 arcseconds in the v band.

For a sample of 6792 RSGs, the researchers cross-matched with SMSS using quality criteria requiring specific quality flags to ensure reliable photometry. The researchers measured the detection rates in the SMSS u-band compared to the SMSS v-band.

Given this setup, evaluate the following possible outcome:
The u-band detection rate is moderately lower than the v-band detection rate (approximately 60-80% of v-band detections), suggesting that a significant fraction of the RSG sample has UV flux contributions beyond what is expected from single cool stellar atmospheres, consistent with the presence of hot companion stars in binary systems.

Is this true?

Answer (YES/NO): NO